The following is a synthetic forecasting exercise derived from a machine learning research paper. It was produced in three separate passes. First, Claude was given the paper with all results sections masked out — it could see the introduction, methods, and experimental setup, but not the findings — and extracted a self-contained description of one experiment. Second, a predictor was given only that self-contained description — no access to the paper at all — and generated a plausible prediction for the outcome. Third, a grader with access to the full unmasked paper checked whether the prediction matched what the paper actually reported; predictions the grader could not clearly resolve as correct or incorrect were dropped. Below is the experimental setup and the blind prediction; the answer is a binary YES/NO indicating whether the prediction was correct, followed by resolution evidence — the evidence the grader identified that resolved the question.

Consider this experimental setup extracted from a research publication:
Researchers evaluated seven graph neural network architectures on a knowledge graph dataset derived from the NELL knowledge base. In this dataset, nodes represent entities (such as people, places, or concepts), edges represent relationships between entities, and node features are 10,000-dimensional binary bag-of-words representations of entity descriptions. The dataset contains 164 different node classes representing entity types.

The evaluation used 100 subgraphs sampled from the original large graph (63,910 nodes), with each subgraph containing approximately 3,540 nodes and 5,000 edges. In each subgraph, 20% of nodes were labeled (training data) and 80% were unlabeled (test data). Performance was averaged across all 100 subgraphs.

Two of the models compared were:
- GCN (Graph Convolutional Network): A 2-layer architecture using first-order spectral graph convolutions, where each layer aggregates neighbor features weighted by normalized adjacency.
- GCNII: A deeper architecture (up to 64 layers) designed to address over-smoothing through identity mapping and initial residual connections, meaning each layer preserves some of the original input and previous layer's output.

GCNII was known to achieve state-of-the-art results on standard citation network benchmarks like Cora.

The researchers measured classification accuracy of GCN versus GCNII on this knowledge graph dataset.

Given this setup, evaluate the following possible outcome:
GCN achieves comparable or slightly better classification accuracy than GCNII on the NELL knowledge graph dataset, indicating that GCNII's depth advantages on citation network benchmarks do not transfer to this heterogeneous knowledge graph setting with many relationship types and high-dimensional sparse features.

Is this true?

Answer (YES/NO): YES